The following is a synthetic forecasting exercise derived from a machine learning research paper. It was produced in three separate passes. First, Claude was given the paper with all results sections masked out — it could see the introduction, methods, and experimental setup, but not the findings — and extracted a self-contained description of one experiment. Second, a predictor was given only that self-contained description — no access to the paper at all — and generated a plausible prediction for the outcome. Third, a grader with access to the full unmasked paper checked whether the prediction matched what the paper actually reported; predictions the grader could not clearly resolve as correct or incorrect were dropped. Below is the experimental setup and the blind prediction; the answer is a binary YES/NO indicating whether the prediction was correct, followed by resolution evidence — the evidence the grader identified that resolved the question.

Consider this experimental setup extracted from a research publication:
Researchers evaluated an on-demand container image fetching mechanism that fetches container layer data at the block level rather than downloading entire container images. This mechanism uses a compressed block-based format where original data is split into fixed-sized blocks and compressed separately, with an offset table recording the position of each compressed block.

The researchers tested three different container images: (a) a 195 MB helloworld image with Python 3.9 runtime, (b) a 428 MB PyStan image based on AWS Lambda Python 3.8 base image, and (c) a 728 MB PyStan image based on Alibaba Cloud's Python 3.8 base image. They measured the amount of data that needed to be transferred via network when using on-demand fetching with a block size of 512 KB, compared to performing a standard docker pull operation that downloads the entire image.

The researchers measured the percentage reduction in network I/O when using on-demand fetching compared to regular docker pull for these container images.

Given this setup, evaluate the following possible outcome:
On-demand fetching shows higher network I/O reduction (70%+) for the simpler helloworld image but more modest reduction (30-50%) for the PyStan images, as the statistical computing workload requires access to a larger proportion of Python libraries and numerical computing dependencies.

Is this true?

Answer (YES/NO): NO